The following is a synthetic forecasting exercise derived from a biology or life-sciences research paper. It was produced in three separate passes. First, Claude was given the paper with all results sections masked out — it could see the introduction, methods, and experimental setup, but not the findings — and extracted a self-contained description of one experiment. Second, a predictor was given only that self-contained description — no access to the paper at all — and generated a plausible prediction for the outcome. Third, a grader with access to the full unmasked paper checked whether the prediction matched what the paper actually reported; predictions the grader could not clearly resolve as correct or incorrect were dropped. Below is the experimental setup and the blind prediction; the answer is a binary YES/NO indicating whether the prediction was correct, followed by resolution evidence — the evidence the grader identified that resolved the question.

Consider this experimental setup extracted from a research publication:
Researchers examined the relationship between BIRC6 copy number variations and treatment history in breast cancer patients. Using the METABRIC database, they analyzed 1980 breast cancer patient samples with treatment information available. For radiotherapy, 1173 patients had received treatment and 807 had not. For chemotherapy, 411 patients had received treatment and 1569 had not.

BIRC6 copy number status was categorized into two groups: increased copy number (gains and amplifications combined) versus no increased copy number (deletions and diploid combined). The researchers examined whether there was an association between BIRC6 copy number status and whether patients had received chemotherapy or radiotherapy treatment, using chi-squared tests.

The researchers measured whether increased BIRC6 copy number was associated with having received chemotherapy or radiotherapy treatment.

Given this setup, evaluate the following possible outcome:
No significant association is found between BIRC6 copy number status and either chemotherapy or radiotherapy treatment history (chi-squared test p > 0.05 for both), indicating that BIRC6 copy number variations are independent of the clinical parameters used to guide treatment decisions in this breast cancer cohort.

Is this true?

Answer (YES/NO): NO